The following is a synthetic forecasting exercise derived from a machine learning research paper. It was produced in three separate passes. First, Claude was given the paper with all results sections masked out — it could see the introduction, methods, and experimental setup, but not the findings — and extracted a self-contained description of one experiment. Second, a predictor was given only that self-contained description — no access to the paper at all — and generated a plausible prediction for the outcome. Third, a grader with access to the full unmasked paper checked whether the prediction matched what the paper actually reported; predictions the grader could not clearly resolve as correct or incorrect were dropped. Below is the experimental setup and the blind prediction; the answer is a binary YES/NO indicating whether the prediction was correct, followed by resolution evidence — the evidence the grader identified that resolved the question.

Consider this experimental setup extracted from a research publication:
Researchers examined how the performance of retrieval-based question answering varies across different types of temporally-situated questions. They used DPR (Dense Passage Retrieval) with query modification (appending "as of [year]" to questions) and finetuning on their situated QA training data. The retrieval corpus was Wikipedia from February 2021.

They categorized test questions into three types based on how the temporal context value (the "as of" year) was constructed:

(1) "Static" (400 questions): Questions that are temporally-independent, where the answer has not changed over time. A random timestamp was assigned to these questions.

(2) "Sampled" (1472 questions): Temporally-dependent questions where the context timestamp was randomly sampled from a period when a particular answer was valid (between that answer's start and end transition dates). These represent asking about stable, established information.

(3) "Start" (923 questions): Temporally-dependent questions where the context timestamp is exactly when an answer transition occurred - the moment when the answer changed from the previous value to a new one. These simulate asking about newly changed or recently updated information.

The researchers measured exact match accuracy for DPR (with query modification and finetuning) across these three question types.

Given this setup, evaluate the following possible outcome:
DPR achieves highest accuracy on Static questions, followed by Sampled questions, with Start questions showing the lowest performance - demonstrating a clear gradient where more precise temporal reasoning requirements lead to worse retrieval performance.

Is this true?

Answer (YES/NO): NO